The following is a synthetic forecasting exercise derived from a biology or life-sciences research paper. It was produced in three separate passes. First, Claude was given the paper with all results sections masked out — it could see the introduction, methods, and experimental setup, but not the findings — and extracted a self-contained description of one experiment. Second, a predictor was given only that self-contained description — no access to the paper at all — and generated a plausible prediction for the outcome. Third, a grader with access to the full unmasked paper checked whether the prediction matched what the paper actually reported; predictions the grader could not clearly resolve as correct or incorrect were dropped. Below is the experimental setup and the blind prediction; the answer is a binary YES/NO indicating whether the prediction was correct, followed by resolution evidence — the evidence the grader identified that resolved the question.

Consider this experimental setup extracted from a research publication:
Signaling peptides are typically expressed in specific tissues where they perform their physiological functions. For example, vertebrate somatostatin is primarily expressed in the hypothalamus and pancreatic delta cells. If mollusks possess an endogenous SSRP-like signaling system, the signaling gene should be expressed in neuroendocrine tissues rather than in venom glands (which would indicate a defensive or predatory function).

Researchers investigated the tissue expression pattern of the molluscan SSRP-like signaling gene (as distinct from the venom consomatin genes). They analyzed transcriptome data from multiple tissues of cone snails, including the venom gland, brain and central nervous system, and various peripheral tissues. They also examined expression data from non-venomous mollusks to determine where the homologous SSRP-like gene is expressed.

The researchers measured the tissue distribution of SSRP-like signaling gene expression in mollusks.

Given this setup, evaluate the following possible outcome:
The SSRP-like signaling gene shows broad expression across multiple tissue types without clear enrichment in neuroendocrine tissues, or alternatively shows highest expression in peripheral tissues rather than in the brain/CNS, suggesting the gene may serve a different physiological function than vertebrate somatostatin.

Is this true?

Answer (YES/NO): NO